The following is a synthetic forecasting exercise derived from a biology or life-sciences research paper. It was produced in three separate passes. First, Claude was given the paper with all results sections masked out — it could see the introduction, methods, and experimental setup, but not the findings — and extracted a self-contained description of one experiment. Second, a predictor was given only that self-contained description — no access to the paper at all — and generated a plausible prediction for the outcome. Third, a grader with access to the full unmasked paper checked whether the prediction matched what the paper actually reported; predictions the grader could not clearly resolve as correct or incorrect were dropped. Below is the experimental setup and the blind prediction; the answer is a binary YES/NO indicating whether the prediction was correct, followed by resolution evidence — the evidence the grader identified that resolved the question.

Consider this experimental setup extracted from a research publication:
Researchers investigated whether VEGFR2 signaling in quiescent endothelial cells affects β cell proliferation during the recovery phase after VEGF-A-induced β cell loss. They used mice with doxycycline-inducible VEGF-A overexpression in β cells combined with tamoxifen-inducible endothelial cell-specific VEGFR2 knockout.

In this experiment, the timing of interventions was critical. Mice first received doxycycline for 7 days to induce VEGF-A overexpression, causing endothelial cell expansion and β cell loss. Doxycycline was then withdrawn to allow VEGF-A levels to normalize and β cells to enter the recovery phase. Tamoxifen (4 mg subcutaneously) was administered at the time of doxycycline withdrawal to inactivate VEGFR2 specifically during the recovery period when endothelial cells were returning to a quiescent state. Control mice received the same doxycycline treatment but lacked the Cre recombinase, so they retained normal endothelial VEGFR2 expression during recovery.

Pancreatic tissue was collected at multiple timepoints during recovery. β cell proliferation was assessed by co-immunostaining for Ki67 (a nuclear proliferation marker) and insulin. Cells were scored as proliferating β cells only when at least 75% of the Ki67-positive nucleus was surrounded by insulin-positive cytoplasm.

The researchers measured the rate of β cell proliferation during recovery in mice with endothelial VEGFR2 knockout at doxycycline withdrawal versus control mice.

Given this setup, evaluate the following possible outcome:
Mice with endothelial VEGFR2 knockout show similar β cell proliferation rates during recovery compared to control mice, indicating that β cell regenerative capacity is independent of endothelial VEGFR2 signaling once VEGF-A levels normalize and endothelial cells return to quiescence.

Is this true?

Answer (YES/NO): NO